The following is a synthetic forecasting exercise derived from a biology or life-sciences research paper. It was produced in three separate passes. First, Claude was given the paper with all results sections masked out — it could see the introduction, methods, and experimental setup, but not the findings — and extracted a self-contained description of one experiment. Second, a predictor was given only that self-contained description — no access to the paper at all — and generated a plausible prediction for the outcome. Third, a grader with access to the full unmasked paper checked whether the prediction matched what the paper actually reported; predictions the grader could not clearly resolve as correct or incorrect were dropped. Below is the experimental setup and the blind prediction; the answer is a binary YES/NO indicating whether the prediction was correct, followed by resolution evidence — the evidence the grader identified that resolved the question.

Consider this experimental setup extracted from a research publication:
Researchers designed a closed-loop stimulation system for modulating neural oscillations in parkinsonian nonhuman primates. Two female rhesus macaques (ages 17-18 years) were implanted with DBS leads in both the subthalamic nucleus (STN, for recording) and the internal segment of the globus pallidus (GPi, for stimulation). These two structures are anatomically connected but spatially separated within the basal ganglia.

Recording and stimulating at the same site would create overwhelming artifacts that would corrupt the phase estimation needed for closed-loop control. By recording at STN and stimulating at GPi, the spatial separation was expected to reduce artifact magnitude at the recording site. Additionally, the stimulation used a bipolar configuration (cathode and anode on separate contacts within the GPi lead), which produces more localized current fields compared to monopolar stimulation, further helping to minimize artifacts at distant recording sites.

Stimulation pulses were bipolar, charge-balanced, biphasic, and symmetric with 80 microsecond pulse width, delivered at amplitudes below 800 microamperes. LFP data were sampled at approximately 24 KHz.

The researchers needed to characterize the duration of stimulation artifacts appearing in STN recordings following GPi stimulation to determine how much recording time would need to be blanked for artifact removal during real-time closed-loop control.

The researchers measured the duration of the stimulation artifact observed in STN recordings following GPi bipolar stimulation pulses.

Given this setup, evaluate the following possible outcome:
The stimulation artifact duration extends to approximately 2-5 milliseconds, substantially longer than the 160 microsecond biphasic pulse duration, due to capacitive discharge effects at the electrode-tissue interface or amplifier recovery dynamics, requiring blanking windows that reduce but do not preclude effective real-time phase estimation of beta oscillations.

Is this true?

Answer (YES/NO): NO